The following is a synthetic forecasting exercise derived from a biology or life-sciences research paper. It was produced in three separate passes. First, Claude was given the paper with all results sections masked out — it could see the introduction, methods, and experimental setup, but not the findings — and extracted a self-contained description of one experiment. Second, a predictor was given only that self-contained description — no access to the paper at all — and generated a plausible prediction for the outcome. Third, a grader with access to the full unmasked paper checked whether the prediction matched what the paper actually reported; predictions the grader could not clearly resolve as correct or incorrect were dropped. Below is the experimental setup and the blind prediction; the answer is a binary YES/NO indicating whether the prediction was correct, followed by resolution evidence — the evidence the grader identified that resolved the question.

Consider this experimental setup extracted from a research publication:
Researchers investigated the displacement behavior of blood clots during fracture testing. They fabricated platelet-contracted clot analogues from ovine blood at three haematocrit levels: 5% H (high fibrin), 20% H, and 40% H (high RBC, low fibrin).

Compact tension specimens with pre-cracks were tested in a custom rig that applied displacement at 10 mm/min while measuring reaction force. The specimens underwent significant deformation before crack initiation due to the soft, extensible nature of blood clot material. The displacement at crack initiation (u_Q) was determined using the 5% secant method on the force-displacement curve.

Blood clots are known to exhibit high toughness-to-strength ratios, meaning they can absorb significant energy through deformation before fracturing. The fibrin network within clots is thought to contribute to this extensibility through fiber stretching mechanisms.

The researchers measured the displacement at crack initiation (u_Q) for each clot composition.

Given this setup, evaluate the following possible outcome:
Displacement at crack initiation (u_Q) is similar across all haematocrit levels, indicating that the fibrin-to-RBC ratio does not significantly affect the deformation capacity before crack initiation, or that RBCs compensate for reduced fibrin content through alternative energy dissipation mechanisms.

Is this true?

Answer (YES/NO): NO